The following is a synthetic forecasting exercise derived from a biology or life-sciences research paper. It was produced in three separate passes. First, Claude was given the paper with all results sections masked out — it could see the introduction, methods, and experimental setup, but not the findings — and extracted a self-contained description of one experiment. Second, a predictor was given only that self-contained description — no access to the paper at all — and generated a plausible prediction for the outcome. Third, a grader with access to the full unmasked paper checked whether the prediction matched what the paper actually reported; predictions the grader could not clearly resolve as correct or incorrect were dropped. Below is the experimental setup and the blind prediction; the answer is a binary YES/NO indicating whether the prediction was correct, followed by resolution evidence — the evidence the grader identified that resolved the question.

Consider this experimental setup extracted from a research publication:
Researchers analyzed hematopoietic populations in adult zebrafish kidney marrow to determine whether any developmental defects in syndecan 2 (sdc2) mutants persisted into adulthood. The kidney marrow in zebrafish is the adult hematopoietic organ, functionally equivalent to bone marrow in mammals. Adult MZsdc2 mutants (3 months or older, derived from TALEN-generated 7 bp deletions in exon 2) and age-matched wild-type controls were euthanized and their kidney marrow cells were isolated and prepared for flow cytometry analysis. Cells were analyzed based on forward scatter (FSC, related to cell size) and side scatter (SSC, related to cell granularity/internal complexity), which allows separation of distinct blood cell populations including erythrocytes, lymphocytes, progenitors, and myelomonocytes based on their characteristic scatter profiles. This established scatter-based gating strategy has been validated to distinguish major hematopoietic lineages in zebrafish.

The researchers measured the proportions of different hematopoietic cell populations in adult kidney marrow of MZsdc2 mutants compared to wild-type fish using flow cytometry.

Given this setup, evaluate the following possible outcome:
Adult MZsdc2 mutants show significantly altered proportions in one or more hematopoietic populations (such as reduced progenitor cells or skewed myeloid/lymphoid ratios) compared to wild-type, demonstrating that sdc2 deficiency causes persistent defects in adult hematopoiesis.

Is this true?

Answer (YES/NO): YES